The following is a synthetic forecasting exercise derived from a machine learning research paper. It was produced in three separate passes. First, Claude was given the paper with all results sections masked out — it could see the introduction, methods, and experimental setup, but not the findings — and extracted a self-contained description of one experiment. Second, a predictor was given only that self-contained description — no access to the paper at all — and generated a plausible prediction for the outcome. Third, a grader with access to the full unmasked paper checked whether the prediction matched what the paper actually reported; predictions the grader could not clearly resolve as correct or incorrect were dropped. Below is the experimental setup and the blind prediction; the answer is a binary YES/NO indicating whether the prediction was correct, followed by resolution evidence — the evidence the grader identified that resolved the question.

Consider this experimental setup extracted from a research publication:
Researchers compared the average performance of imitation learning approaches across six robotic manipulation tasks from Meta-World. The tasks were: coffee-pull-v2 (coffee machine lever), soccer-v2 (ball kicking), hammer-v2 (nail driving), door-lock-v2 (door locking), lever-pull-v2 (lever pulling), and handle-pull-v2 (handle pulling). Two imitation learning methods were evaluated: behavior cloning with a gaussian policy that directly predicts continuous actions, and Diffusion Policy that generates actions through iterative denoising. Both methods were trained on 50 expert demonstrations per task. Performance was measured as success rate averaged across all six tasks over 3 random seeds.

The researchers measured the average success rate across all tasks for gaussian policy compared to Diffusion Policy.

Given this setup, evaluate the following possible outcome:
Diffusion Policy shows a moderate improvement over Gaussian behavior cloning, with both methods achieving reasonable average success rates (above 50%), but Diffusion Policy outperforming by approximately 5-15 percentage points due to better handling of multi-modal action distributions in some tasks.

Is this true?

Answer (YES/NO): NO